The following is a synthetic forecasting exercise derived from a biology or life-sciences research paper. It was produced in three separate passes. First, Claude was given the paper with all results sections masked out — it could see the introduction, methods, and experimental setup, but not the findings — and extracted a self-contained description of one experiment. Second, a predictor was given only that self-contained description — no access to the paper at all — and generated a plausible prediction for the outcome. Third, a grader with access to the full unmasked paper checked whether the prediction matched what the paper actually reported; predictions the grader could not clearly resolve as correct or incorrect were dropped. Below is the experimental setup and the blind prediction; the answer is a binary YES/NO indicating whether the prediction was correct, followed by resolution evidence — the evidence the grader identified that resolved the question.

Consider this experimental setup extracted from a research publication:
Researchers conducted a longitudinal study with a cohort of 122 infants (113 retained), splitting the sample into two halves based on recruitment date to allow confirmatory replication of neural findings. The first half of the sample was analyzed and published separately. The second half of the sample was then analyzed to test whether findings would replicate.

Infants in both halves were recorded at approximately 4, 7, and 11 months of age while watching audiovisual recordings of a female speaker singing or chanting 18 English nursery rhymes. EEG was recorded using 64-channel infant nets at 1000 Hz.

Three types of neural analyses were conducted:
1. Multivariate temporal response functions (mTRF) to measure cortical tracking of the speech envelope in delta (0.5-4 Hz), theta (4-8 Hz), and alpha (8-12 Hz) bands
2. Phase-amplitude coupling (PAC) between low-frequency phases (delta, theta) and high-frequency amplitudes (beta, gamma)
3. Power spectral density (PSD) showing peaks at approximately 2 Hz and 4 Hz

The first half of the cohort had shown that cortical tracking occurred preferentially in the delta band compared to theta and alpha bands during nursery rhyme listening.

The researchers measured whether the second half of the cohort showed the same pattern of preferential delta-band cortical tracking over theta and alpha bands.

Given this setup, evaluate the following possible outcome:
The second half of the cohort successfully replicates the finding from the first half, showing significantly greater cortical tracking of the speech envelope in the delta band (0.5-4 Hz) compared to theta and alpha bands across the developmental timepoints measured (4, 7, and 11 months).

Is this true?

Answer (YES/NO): NO